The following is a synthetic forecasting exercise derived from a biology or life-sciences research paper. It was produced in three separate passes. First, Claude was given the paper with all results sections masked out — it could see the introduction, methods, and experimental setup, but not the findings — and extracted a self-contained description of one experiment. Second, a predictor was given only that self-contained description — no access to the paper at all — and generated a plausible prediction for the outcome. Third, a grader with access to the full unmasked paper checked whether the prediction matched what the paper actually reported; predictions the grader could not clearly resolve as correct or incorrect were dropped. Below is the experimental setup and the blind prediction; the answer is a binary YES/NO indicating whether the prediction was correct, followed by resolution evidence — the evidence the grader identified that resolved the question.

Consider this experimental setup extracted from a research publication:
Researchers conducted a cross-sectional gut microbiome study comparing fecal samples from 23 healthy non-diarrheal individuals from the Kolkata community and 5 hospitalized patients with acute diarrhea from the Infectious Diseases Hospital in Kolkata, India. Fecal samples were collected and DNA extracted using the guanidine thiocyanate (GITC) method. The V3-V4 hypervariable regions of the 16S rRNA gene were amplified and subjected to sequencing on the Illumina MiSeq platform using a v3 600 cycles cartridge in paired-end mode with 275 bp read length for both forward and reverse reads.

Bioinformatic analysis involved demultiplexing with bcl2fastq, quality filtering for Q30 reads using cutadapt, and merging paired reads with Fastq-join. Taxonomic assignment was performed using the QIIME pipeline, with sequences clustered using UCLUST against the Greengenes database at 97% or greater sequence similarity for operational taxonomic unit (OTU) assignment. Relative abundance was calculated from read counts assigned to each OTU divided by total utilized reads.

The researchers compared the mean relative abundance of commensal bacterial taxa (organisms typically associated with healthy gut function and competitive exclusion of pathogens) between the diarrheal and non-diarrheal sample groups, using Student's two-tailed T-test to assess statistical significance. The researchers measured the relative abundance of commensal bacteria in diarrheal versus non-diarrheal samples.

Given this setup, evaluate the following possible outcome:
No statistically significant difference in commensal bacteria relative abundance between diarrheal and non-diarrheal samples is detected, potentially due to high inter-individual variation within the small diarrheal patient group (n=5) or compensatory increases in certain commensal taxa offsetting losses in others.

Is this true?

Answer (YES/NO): NO